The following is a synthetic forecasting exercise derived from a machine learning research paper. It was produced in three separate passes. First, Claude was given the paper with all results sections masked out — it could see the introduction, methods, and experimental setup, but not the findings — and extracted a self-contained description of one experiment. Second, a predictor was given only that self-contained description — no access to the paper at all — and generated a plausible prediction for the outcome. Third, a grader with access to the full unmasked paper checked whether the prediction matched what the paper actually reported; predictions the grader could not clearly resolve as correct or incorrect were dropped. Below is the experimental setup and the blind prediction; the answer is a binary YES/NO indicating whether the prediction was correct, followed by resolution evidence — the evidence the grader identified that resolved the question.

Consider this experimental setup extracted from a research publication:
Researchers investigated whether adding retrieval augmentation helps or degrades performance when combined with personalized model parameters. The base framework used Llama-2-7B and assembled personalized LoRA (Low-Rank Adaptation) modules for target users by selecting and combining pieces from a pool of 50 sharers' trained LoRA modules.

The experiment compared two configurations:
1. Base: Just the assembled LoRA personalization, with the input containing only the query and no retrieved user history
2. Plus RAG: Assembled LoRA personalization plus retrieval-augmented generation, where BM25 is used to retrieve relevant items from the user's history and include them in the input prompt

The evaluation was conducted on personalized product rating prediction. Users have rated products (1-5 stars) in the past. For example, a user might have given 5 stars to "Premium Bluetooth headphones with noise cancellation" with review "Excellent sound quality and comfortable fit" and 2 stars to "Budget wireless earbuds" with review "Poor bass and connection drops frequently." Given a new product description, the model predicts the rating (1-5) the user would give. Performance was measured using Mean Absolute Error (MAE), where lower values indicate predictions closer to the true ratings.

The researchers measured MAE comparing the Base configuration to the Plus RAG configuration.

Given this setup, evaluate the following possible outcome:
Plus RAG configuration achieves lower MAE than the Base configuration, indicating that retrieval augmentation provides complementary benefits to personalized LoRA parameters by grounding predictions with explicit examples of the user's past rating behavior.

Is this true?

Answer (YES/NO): NO